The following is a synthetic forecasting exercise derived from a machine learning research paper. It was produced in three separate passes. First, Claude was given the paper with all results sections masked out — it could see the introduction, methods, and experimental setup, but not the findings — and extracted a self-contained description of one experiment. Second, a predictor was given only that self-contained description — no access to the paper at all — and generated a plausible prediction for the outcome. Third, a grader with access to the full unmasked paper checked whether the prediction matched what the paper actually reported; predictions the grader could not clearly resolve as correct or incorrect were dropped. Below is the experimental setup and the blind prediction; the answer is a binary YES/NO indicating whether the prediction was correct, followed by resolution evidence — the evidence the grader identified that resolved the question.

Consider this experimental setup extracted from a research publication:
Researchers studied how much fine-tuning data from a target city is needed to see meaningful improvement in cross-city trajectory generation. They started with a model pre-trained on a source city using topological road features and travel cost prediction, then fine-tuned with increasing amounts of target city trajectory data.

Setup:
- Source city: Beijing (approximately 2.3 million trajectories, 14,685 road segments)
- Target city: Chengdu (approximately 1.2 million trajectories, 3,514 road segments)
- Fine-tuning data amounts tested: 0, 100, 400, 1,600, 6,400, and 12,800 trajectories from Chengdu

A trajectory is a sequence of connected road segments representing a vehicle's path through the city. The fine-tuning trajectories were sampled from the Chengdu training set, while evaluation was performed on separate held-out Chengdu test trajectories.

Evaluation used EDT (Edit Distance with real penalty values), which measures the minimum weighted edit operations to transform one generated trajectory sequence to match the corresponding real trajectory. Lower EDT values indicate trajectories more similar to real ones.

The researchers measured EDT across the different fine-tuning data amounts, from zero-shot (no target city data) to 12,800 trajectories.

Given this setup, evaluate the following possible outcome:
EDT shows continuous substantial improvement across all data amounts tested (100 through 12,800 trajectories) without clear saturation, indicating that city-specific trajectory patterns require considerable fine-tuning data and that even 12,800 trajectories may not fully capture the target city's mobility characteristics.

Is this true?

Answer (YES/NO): NO